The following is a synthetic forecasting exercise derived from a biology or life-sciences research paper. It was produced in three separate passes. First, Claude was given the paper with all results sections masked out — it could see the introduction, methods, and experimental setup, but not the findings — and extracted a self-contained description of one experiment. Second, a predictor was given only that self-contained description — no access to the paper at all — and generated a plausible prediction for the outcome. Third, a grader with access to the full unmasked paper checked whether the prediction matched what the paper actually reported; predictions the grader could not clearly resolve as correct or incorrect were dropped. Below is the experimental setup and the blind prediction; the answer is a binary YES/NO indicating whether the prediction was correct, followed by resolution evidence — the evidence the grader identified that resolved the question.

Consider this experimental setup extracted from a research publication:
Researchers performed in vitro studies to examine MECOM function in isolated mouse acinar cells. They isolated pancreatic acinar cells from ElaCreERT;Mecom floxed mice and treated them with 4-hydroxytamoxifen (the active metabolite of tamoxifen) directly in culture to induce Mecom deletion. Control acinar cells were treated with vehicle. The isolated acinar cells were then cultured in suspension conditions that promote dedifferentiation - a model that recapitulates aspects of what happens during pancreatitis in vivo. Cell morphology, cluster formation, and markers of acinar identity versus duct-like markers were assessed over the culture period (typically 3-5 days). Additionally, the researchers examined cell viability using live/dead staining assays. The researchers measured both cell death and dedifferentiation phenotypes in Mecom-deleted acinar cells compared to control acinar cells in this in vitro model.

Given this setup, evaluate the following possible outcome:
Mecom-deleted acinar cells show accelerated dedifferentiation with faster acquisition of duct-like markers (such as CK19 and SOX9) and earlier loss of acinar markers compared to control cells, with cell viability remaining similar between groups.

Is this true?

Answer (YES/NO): NO